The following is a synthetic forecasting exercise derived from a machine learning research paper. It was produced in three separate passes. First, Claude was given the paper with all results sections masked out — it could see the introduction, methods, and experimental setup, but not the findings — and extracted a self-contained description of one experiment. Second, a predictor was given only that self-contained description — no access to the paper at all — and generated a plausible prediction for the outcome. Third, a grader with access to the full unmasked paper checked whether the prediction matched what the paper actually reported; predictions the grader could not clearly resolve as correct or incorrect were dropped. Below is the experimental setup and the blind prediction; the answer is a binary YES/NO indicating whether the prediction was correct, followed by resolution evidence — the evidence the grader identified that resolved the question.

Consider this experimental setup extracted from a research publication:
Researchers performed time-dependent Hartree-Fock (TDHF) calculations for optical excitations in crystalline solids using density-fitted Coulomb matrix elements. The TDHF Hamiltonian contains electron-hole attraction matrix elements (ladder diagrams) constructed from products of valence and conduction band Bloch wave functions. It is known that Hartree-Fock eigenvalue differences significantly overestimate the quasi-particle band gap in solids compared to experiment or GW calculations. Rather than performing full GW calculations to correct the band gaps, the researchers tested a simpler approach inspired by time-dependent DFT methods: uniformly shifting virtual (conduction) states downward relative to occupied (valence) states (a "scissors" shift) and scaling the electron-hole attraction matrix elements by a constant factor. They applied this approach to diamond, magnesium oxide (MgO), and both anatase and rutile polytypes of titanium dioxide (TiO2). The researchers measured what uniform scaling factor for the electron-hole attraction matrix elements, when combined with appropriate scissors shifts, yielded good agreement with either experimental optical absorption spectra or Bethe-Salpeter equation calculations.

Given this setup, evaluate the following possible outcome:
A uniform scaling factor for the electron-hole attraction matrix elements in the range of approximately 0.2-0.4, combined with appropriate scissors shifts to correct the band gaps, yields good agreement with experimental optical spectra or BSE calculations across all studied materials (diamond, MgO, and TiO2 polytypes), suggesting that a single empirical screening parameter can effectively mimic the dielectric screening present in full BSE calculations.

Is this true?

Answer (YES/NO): YES